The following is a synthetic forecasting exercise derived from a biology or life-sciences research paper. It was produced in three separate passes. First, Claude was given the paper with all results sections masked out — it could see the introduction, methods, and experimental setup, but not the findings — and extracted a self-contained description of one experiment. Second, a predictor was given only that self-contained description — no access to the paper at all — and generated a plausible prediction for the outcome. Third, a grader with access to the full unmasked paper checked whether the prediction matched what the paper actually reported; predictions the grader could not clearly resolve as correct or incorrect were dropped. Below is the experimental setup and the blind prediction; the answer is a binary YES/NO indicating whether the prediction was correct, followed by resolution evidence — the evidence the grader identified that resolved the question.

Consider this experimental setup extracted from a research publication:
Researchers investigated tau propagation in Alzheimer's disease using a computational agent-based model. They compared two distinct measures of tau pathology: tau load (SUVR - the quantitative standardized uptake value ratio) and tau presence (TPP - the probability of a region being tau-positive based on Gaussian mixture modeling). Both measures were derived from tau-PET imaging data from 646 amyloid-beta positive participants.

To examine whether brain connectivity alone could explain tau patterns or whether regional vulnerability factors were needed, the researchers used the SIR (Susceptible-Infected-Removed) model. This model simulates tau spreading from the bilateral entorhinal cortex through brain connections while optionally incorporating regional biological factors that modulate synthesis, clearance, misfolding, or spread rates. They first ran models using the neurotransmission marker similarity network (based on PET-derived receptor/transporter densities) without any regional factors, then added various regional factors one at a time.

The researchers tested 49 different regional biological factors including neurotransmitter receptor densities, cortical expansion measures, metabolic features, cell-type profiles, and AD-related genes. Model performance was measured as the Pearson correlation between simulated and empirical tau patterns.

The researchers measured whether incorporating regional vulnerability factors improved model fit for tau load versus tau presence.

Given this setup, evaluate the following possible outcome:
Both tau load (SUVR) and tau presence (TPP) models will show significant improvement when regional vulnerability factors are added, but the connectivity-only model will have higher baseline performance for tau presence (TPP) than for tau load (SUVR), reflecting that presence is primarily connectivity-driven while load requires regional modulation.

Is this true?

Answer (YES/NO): NO